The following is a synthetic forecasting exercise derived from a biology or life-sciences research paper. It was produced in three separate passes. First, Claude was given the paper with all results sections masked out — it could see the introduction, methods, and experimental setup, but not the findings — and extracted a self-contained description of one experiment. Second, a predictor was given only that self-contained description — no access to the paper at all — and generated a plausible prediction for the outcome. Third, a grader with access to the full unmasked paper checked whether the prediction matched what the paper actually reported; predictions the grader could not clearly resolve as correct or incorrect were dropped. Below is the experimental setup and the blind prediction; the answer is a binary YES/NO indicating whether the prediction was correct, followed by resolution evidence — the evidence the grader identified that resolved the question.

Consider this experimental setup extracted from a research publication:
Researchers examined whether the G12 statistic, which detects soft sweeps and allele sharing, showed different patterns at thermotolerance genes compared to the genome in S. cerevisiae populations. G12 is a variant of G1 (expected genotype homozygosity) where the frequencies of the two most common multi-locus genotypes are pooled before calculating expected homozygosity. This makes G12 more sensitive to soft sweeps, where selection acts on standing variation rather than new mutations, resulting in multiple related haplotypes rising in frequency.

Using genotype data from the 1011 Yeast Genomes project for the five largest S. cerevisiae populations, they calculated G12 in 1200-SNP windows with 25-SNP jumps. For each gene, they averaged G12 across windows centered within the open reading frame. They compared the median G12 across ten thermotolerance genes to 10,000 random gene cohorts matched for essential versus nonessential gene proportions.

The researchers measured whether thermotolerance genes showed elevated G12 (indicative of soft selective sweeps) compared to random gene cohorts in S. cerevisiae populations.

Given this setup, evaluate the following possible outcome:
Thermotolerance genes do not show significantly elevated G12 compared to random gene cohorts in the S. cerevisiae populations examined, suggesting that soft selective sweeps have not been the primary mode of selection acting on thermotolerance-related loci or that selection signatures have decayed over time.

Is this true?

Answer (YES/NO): NO